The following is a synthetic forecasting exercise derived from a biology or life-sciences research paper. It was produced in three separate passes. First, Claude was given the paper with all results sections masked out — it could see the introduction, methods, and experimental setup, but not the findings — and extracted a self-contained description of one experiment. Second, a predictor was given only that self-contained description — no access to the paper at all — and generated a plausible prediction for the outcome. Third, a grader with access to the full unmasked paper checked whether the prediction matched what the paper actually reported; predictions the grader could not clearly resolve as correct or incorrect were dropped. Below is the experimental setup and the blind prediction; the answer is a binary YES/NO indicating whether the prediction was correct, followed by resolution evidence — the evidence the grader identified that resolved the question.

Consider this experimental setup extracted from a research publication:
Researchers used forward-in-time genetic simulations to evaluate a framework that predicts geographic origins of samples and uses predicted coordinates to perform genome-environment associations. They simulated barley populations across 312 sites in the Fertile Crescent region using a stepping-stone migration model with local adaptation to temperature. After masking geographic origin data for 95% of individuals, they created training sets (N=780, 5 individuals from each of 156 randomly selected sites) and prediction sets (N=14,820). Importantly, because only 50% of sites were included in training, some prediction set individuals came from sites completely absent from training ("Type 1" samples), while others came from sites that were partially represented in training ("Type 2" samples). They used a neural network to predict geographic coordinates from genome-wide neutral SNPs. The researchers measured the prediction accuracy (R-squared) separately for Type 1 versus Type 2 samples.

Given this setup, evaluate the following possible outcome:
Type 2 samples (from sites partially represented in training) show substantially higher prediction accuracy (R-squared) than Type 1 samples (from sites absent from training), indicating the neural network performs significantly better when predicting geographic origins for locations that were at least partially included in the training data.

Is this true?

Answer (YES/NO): YES